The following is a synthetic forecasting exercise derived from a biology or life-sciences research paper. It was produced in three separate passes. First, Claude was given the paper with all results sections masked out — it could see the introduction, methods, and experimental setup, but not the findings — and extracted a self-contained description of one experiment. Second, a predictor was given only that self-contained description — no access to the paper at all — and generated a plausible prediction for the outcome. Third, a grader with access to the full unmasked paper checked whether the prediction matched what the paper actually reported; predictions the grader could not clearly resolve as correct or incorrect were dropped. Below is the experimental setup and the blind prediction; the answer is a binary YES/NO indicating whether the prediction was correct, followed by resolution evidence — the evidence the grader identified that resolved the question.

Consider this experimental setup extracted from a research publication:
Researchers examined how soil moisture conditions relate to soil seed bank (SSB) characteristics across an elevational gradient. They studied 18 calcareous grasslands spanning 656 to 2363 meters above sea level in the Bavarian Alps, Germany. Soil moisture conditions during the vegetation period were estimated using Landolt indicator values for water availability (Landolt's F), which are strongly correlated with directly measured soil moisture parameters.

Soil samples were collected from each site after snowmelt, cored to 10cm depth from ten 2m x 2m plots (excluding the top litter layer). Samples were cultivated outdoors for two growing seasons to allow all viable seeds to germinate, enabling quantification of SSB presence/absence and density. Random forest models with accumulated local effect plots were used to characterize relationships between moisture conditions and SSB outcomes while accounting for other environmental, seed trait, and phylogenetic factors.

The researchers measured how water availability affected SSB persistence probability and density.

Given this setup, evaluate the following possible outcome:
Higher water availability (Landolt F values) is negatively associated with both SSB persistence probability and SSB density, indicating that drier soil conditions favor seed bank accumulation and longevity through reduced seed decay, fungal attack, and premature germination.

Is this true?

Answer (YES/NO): NO